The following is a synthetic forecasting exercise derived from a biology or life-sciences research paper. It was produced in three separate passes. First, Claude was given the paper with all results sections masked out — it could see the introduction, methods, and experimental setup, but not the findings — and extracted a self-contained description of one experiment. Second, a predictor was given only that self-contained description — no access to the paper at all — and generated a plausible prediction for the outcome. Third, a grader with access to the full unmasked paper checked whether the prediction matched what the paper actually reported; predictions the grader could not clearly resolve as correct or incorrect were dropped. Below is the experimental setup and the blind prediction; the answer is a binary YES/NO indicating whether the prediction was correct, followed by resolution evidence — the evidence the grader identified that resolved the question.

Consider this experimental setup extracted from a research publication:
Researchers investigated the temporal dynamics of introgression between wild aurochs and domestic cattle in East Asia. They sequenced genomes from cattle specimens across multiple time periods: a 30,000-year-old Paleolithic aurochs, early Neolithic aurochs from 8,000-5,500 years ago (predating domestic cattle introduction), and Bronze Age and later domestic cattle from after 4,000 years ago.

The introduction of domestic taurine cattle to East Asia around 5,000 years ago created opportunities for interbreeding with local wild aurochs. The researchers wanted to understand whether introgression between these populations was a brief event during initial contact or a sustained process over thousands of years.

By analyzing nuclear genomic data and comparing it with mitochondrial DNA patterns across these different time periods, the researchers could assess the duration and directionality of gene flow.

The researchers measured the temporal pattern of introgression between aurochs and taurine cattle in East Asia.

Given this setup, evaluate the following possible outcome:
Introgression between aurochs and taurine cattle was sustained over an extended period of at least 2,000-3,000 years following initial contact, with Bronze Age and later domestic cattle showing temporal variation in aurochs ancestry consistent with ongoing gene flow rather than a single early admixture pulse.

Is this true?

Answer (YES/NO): YES